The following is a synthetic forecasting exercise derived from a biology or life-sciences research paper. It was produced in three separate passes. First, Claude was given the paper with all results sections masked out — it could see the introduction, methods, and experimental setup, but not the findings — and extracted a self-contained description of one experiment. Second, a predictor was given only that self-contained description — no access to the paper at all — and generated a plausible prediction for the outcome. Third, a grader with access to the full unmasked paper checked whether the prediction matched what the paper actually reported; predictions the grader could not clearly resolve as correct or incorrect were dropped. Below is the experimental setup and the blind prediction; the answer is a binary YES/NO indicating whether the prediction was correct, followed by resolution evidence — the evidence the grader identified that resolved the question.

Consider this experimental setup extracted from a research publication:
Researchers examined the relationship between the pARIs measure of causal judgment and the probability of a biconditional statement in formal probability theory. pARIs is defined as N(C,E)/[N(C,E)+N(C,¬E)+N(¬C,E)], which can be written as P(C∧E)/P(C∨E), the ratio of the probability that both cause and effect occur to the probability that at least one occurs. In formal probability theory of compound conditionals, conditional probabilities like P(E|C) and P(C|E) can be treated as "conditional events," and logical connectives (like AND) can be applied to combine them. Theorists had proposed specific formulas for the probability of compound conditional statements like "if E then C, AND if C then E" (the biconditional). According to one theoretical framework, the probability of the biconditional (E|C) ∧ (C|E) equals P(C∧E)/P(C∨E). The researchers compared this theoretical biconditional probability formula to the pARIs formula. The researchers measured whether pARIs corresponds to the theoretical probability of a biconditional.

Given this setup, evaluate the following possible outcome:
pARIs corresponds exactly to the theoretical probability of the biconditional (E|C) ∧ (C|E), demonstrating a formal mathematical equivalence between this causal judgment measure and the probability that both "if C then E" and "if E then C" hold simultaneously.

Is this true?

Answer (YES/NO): YES